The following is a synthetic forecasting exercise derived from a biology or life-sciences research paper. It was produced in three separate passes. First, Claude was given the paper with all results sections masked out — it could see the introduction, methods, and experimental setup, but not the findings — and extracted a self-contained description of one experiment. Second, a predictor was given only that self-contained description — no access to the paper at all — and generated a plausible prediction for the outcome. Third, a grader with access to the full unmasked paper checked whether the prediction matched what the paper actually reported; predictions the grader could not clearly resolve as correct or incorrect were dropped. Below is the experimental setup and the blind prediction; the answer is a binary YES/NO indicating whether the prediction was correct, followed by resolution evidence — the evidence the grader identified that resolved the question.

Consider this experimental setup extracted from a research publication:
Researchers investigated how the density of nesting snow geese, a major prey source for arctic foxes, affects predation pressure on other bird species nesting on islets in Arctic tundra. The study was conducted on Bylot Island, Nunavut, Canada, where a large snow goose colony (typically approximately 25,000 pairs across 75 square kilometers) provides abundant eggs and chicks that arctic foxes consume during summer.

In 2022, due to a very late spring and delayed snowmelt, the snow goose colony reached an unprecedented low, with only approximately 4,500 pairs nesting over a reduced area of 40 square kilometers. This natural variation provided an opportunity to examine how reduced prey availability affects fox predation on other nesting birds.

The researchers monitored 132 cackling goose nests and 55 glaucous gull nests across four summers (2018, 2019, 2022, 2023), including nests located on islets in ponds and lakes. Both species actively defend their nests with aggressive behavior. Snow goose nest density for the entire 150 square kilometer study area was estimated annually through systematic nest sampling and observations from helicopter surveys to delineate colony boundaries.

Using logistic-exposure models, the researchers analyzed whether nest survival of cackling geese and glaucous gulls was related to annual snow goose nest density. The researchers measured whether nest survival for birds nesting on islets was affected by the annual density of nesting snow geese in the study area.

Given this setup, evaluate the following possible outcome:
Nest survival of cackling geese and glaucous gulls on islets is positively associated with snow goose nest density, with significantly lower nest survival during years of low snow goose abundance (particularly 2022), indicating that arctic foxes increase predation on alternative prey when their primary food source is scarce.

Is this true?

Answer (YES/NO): YES